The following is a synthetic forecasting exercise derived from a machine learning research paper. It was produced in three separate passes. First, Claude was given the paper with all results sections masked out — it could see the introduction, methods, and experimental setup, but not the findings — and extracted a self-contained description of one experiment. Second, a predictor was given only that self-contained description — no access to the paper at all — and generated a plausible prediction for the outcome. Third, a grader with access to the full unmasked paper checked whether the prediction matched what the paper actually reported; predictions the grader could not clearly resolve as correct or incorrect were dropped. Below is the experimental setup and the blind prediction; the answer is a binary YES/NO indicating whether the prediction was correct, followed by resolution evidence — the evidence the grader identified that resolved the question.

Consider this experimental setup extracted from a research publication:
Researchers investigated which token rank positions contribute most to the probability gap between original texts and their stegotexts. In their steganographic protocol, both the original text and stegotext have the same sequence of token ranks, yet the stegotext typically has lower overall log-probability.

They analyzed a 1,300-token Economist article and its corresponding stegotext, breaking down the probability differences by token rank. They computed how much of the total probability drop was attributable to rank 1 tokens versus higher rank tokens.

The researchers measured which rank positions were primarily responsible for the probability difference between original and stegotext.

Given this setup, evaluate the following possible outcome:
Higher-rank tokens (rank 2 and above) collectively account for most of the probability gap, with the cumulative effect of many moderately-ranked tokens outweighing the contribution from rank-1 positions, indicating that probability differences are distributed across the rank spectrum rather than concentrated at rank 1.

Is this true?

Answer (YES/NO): NO